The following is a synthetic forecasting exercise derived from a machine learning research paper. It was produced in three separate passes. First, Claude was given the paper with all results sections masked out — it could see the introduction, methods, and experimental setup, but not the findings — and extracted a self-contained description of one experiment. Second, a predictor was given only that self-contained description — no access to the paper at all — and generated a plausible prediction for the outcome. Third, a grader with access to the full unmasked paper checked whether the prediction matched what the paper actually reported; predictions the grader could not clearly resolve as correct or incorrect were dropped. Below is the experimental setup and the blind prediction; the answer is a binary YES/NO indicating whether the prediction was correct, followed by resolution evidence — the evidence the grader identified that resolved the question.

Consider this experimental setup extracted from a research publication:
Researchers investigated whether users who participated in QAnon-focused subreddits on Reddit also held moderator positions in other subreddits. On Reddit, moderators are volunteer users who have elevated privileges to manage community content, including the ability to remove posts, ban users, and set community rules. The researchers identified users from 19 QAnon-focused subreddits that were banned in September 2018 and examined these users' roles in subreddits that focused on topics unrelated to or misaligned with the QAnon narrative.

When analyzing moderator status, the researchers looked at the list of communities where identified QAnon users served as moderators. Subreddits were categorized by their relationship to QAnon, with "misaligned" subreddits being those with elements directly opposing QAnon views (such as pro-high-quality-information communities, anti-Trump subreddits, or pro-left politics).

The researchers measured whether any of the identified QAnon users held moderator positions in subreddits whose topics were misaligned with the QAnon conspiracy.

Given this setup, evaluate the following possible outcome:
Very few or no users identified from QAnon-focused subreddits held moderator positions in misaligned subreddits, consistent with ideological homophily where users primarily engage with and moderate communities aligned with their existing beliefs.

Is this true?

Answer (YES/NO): NO